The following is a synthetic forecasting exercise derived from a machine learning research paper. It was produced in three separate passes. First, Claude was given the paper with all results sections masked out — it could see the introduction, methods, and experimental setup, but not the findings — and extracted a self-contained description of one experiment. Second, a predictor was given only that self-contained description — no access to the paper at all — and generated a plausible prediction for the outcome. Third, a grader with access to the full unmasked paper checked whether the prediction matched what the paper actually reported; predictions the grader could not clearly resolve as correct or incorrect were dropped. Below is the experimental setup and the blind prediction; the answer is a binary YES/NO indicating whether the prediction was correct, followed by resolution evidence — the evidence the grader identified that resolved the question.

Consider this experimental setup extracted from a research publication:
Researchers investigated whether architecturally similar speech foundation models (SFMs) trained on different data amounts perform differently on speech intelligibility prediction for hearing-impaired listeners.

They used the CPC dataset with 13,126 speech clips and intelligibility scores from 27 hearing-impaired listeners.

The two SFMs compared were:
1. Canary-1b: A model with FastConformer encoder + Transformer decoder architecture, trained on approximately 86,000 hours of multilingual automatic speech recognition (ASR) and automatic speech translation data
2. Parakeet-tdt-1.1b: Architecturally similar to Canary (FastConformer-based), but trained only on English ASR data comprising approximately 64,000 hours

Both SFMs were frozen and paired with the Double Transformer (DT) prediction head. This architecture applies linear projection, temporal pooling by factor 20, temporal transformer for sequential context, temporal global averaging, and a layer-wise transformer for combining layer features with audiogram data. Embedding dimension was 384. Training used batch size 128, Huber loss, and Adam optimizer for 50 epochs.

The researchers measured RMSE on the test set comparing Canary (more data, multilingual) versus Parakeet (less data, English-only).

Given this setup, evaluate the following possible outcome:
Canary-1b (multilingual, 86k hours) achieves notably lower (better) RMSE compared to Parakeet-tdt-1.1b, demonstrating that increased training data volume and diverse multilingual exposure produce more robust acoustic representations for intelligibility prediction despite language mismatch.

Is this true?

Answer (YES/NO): NO